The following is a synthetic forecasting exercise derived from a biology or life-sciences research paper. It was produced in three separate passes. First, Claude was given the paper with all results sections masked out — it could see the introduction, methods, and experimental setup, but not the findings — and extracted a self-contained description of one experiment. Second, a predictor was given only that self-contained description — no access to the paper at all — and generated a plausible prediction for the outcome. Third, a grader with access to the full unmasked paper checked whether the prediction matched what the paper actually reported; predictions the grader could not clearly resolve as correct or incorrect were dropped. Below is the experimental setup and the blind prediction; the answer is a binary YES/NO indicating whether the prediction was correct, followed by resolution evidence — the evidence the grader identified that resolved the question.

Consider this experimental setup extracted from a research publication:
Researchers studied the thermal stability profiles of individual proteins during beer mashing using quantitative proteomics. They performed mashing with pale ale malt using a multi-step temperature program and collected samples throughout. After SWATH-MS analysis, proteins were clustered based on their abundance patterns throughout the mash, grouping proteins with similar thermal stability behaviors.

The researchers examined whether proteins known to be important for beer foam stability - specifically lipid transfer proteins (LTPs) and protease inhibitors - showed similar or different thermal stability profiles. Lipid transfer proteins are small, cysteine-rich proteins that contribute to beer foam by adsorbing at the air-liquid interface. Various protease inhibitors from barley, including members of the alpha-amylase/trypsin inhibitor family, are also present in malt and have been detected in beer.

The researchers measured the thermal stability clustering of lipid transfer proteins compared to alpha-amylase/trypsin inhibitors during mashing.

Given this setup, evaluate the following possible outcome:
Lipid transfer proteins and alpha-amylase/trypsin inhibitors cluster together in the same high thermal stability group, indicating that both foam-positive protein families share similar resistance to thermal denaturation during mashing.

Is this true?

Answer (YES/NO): NO